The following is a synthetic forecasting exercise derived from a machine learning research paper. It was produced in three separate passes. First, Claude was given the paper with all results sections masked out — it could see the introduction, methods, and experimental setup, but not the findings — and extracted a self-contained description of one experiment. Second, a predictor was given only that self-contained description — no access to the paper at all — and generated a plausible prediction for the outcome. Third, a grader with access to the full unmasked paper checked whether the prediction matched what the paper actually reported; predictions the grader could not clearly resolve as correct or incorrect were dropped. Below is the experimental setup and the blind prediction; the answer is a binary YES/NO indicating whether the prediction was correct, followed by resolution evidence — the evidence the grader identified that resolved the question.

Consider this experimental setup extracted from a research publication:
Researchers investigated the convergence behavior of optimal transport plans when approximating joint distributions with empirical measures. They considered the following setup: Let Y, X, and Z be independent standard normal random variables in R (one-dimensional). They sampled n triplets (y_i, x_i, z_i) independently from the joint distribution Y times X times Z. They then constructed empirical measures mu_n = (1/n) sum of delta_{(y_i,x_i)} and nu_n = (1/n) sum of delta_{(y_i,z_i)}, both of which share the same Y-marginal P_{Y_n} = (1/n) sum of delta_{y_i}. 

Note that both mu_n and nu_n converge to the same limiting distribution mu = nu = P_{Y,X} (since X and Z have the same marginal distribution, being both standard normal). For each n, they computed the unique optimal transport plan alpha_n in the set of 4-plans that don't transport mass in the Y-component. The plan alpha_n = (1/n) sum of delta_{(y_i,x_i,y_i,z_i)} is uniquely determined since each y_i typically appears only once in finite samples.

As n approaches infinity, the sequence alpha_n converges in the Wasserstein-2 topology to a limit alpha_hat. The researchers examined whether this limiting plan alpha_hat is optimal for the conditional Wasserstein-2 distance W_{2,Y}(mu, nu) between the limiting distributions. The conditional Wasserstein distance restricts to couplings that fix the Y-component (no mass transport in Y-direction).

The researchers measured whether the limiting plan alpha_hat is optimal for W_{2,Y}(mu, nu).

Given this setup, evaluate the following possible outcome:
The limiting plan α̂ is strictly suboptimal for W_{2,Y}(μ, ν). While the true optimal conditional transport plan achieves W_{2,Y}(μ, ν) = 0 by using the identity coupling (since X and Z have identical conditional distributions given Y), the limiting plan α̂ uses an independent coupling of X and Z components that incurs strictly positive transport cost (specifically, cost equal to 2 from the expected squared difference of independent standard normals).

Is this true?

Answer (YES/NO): YES